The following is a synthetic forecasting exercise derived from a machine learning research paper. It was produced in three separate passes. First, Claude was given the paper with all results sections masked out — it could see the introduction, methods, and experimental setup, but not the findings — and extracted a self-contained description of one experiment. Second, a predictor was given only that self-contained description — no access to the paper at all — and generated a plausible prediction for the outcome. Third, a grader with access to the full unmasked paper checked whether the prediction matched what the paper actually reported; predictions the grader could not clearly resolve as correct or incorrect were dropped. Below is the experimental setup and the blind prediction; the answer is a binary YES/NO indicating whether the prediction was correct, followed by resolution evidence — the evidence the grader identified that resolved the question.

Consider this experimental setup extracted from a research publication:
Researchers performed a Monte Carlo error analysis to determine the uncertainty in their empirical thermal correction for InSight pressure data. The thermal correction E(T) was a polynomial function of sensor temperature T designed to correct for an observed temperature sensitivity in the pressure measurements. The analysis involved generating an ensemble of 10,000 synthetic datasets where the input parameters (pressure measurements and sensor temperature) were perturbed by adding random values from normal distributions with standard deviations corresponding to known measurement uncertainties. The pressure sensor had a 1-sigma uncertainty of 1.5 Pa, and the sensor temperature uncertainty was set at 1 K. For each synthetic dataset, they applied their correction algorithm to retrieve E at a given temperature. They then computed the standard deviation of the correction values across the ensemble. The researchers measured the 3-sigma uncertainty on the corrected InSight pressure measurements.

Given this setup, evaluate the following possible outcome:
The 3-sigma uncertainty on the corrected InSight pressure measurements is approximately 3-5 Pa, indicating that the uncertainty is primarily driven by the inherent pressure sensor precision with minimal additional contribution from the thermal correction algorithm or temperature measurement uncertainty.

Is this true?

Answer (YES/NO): NO